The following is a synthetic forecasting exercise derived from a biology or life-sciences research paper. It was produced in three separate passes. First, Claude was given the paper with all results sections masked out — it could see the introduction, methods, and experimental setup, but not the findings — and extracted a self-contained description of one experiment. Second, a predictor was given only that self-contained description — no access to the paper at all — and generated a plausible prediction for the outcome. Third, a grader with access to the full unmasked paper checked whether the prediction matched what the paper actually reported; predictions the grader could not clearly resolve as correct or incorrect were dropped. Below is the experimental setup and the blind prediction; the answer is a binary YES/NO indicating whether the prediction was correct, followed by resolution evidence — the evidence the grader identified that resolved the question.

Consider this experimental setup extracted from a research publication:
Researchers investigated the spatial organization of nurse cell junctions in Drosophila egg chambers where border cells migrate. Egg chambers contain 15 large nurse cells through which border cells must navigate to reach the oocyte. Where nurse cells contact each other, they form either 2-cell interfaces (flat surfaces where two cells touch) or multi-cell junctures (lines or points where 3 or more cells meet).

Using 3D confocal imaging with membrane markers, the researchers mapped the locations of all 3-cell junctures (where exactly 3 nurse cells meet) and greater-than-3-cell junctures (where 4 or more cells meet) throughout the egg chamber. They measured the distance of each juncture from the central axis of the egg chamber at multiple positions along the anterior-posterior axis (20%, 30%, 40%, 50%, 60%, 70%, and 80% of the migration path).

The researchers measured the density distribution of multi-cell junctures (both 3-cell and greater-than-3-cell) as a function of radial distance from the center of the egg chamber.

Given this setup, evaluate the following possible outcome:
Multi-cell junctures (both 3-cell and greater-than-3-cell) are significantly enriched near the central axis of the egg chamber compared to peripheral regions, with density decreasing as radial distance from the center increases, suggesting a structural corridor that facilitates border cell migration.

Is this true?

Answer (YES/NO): YES